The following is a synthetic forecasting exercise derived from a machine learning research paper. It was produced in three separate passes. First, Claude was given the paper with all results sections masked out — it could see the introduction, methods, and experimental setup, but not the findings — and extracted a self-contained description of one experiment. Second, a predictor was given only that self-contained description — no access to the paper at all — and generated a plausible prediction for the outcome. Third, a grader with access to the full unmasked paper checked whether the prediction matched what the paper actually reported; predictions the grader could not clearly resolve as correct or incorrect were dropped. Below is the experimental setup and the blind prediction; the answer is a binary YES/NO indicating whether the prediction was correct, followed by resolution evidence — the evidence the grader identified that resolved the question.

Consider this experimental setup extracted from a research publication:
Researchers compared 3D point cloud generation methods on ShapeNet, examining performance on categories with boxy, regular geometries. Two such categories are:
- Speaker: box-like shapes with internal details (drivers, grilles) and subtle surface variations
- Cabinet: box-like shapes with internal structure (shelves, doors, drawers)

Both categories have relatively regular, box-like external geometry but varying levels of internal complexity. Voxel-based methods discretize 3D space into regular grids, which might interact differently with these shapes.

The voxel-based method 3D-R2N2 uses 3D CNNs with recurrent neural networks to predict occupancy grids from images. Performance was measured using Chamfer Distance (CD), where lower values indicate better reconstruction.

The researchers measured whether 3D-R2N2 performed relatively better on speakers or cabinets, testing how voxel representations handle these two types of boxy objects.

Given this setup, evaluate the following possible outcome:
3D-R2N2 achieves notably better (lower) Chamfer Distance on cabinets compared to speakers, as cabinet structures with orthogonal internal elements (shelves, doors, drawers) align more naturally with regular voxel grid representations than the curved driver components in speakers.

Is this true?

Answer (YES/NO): YES